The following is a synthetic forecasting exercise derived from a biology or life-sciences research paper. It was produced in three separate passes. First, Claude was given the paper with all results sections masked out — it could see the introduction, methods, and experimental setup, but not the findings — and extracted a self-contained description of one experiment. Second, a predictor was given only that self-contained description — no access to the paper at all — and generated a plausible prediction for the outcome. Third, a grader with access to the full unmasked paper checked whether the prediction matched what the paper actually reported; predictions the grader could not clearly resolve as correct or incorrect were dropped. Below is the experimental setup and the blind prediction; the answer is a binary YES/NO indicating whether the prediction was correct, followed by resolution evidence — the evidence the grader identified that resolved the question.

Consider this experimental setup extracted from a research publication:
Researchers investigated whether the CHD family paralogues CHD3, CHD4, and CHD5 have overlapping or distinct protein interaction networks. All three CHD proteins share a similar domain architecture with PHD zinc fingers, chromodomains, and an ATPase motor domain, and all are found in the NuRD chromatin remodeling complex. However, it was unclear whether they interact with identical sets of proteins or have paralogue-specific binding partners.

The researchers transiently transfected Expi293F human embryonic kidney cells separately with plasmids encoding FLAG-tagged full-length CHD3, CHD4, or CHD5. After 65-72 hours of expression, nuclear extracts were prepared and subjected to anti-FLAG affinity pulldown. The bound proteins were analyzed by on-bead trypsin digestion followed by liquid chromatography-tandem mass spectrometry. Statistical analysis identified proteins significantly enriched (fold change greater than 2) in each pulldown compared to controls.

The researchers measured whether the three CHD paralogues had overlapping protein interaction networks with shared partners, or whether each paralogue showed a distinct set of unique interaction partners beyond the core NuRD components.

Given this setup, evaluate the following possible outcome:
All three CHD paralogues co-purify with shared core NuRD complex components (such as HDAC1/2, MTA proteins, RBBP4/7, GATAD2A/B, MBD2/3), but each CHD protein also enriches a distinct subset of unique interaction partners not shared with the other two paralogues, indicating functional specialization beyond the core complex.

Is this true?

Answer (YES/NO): YES